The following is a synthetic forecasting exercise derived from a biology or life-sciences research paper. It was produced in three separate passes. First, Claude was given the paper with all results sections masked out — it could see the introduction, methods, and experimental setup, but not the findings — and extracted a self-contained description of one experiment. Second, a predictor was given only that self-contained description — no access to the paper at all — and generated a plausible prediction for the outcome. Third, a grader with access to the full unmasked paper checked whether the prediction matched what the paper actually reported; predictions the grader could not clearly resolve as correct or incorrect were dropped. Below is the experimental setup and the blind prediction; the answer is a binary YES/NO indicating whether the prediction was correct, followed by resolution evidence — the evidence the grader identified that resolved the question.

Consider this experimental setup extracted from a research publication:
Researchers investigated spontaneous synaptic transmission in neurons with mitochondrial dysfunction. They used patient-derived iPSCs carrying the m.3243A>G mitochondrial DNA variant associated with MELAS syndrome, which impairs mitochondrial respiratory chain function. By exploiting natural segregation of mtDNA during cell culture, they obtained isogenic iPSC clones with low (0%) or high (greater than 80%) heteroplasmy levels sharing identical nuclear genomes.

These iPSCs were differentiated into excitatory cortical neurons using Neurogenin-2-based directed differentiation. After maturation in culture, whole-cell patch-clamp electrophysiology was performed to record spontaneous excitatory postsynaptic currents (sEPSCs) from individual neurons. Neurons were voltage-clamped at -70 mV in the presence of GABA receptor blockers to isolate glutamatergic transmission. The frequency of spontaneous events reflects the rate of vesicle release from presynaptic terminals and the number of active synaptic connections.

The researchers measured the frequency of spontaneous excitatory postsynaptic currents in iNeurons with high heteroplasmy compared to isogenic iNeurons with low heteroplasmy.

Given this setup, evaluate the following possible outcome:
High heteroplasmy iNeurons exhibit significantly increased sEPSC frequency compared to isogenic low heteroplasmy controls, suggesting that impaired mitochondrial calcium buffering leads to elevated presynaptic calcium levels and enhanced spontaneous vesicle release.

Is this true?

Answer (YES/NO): NO